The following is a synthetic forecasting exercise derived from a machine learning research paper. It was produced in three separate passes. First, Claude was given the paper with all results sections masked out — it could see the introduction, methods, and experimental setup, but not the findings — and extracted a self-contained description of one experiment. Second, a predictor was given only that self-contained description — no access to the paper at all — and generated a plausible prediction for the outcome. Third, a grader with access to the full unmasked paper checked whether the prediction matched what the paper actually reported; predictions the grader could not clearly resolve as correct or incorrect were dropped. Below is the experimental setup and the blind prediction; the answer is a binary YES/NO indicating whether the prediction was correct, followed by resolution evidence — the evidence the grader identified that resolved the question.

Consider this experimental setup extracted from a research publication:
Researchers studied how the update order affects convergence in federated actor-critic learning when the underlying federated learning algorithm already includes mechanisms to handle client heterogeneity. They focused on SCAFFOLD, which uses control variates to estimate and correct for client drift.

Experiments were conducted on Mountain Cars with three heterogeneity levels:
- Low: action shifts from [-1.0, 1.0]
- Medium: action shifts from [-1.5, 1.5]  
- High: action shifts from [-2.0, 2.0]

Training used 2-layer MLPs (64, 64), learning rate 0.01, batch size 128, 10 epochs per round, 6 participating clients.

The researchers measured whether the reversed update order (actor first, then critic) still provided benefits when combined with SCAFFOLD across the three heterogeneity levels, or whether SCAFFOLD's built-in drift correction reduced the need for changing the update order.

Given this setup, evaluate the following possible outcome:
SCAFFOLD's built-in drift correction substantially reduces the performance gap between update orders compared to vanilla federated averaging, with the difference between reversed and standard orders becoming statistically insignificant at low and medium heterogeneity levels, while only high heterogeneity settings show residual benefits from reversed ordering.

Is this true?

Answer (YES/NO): NO